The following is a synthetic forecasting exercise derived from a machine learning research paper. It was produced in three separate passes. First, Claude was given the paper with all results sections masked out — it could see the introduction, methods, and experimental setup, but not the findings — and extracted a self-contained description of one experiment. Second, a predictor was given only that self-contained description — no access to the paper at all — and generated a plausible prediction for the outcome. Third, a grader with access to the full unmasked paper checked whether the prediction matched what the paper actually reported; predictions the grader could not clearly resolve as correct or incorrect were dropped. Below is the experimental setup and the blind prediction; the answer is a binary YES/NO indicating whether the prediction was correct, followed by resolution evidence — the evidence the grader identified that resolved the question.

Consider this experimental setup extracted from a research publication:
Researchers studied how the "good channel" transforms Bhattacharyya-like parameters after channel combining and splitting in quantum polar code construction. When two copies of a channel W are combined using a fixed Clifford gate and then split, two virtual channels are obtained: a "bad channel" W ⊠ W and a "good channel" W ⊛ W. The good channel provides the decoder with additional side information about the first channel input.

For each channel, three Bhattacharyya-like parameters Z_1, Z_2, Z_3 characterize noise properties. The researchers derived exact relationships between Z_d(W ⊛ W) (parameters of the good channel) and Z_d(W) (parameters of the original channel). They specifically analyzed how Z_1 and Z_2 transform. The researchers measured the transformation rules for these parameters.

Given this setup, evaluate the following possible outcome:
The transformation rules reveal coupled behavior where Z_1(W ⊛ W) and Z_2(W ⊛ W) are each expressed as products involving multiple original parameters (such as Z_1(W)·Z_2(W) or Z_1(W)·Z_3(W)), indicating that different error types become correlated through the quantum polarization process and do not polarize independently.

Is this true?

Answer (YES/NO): NO